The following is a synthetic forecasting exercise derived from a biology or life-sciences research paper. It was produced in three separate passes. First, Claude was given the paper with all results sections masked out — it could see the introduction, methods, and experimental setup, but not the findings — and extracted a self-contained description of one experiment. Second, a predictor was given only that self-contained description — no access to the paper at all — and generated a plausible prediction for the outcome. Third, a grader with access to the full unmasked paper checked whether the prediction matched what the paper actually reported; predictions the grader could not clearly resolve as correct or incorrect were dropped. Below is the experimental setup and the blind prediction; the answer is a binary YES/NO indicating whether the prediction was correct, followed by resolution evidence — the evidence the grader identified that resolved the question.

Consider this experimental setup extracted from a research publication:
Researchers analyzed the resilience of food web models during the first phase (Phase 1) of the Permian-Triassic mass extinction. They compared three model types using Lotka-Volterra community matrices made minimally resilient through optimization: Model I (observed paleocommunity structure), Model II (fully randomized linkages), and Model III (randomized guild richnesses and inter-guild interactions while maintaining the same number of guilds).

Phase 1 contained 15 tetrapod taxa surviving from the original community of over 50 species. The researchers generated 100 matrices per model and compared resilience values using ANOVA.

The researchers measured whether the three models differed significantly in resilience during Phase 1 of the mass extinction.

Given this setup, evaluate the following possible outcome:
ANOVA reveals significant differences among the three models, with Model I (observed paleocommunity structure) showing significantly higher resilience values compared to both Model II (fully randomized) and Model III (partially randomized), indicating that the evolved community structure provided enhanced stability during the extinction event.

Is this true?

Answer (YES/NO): NO